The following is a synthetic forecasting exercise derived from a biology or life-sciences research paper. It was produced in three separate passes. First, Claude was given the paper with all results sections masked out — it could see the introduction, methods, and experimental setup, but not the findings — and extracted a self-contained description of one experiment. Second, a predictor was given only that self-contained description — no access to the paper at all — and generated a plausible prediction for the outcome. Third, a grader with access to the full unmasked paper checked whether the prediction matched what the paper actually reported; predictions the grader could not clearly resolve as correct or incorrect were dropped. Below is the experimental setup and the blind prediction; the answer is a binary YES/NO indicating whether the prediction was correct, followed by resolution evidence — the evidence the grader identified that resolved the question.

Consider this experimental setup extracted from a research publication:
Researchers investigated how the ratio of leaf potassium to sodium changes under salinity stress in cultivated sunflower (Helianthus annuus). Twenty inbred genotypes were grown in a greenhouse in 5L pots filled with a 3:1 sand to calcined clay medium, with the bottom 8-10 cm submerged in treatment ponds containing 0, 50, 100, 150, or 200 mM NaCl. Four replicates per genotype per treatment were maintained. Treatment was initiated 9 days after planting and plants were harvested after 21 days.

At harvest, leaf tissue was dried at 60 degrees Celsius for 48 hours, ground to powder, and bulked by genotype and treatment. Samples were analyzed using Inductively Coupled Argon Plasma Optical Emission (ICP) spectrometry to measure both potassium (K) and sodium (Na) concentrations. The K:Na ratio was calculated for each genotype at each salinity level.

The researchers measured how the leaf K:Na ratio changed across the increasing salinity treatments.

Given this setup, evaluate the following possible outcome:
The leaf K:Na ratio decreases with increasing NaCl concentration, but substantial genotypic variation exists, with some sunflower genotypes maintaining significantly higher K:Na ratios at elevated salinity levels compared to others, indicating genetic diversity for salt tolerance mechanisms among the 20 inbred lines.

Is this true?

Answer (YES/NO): YES